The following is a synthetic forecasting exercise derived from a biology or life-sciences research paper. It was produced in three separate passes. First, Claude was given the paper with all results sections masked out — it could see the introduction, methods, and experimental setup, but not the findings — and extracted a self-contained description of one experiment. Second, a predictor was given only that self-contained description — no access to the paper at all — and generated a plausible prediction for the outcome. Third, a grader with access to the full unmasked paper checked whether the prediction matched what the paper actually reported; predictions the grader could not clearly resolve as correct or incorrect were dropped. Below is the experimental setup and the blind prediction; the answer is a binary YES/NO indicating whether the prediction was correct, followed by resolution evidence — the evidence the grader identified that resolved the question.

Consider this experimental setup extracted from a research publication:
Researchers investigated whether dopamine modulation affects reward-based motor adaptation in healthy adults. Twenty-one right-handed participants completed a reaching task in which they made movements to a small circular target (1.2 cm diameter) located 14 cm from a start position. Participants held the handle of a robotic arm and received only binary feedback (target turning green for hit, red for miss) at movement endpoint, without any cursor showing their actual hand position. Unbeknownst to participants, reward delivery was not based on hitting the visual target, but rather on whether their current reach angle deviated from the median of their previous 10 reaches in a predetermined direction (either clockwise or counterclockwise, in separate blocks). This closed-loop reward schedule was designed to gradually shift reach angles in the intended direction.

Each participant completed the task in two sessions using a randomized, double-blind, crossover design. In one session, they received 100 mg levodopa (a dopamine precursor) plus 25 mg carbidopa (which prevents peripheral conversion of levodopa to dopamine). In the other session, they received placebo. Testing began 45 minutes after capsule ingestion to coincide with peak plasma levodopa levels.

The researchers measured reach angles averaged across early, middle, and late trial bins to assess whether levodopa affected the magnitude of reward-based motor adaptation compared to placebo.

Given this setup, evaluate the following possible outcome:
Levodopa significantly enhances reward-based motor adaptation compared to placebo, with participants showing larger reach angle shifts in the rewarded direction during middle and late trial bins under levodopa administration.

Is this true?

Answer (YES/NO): NO